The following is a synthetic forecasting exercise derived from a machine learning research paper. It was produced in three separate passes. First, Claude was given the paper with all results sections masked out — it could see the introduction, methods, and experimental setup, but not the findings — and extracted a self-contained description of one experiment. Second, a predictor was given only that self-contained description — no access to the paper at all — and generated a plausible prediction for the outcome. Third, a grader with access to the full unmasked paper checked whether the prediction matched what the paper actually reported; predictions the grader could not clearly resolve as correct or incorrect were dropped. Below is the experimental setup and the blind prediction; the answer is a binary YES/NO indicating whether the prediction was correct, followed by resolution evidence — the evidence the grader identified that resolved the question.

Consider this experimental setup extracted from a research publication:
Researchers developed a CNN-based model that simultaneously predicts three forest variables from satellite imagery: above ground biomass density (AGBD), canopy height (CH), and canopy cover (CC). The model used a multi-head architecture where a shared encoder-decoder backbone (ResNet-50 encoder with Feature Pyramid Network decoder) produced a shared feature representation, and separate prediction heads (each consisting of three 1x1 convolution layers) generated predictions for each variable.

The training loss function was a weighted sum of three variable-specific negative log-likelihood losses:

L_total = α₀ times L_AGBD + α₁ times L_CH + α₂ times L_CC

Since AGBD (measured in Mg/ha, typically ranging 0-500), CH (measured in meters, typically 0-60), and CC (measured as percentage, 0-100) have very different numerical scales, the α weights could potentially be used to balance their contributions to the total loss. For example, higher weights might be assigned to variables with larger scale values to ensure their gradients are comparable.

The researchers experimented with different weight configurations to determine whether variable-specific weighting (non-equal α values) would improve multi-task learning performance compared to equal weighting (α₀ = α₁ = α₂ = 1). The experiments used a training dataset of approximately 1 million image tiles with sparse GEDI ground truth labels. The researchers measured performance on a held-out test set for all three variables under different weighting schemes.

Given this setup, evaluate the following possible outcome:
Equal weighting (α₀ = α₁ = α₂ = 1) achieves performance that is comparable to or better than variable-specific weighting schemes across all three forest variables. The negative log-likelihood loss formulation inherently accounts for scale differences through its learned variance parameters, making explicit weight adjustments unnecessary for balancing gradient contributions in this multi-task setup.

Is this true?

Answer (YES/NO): YES